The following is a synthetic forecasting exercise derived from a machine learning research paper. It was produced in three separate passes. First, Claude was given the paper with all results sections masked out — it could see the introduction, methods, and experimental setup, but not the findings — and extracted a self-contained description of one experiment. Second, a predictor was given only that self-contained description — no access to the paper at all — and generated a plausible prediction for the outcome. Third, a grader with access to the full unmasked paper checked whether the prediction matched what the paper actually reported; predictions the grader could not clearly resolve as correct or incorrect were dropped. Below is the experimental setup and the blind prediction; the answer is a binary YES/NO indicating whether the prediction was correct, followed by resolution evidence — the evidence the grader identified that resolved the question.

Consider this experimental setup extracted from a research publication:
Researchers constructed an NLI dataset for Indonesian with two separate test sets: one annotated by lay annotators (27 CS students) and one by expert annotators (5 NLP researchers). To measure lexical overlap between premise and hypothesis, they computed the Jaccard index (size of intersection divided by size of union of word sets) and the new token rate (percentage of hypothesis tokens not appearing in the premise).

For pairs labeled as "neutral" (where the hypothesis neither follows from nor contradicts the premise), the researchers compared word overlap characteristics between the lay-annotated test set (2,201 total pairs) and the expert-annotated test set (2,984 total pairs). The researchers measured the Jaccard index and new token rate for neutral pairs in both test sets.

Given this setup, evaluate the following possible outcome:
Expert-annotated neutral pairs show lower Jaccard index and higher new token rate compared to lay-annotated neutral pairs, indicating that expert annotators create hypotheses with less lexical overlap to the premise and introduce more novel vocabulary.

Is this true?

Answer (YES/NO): YES